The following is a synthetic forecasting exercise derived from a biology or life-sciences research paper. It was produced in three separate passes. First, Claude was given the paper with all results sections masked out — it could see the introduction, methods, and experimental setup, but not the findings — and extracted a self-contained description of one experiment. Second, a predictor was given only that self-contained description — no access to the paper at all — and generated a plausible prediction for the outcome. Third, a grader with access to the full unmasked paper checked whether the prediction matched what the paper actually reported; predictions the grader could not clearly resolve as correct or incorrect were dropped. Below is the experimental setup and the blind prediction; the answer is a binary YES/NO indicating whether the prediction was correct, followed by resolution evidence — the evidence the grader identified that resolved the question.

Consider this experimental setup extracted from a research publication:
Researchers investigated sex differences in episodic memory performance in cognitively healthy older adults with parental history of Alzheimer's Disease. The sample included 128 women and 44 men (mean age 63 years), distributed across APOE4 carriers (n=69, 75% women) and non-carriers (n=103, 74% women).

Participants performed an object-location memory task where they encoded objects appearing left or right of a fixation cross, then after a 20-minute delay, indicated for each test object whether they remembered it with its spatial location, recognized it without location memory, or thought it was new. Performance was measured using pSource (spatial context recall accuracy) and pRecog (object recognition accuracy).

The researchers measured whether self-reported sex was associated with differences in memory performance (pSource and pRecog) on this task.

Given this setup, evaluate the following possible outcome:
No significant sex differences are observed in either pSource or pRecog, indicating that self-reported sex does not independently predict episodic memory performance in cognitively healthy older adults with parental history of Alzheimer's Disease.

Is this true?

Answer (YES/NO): YES